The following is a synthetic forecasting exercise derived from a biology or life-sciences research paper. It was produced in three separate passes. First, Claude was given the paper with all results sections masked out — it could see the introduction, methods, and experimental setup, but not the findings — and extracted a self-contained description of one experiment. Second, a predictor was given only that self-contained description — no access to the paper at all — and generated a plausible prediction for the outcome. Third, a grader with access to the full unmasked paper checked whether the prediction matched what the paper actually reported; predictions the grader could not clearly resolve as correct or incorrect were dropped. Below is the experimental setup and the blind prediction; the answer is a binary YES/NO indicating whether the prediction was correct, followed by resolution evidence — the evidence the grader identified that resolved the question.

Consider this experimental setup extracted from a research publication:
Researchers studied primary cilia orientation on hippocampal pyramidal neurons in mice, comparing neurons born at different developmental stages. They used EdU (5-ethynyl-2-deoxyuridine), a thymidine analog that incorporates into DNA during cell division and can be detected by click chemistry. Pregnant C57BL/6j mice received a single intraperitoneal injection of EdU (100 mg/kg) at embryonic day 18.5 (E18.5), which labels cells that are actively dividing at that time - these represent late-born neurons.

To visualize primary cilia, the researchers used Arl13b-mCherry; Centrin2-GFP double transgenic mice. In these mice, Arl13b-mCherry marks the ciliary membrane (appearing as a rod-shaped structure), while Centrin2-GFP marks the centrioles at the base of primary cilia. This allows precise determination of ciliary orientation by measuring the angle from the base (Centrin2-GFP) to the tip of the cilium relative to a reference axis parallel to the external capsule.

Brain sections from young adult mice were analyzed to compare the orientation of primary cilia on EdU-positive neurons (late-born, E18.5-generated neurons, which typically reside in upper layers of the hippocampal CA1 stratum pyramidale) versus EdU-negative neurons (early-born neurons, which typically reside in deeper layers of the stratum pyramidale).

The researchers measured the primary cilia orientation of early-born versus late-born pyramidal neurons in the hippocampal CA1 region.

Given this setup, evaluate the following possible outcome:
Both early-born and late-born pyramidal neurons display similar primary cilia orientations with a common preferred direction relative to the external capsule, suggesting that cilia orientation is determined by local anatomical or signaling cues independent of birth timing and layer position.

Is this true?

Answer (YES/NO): NO